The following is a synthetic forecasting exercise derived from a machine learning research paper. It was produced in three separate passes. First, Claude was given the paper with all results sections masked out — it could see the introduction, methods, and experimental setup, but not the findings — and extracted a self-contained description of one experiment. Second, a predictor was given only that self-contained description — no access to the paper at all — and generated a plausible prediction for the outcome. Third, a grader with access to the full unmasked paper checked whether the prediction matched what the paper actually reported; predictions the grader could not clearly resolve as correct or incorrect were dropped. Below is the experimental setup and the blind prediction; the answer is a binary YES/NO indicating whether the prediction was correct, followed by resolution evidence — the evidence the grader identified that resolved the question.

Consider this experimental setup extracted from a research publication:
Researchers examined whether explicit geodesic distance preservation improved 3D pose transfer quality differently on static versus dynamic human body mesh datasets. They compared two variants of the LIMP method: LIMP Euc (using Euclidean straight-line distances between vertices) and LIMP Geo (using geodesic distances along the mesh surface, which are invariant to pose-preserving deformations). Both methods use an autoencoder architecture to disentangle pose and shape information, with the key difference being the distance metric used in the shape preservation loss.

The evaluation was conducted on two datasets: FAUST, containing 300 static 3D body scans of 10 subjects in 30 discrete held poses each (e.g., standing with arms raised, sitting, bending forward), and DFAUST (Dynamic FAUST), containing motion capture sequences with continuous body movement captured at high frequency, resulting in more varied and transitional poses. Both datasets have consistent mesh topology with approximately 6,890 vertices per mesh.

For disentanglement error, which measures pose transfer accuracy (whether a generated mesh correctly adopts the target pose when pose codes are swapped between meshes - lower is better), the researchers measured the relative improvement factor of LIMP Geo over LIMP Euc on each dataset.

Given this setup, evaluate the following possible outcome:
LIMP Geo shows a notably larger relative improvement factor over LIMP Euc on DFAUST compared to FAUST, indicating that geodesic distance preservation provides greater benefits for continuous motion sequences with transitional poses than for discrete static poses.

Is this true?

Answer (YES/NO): NO